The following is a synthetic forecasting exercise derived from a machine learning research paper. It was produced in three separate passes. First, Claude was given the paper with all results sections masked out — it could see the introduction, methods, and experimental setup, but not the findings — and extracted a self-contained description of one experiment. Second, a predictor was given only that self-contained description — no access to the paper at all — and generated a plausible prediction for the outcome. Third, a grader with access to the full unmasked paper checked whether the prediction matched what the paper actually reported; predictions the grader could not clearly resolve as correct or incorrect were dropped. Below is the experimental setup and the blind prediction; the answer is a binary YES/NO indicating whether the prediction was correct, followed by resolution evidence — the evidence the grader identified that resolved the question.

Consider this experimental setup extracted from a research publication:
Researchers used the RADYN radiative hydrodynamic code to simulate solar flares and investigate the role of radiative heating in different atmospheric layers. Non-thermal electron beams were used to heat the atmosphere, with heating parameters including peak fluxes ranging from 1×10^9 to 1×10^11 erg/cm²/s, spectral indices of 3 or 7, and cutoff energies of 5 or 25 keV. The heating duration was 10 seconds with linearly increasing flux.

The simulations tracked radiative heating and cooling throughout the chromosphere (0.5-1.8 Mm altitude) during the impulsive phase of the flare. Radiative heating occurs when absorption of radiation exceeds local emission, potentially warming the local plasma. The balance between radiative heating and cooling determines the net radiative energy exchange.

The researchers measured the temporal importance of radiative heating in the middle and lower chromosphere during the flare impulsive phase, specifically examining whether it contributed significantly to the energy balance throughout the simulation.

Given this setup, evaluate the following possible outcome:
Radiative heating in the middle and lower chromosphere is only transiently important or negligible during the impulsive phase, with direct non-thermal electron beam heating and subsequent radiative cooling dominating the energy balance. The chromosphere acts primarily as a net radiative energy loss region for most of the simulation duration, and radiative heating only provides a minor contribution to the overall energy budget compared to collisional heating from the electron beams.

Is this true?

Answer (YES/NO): YES